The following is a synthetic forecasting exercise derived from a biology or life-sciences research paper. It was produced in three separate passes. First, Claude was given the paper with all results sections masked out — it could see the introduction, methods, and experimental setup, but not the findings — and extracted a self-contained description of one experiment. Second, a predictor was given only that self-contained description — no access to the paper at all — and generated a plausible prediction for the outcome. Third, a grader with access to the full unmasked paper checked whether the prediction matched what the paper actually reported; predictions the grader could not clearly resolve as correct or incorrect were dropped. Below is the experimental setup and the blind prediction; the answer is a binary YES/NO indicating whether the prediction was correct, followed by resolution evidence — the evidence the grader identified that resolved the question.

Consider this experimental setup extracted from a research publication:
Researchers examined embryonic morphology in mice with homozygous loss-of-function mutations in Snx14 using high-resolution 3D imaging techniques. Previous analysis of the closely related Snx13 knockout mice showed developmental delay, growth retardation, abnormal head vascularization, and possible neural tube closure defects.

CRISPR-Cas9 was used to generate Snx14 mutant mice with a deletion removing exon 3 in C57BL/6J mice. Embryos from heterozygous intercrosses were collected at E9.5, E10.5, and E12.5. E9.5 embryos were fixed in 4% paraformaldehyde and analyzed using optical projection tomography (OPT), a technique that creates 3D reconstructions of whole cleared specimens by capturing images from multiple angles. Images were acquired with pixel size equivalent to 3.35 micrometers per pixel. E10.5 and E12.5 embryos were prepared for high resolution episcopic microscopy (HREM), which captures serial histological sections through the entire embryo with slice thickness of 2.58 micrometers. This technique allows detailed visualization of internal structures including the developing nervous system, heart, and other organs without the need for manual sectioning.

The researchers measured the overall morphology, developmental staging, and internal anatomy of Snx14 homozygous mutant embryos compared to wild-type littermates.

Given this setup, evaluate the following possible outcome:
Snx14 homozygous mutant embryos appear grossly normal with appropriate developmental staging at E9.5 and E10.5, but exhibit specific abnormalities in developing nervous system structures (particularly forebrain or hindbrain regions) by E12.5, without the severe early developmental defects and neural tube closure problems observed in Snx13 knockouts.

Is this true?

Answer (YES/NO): NO